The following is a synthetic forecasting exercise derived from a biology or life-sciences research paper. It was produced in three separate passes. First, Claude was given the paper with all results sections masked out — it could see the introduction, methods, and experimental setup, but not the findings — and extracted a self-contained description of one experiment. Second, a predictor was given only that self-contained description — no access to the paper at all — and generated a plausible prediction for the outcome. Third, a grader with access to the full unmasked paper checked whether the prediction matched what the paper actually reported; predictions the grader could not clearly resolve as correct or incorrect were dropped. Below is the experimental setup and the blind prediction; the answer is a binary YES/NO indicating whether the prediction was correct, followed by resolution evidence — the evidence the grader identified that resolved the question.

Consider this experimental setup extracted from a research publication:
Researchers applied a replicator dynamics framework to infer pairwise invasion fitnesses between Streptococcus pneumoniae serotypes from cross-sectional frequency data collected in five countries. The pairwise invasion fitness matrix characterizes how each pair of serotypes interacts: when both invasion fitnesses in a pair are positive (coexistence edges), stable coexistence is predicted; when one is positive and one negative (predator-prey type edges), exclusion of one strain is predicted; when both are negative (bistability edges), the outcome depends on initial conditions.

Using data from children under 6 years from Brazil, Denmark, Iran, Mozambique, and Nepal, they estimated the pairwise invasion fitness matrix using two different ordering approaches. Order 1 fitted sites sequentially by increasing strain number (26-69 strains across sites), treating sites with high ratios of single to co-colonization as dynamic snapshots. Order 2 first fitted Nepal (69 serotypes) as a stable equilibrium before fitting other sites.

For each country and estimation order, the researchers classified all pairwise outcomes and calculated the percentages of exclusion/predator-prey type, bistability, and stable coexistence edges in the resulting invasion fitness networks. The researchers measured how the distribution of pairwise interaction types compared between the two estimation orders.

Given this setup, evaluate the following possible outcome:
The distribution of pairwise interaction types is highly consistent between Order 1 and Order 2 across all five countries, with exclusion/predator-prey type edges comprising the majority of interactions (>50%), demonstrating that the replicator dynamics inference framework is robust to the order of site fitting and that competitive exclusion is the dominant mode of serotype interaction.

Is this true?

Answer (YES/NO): NO